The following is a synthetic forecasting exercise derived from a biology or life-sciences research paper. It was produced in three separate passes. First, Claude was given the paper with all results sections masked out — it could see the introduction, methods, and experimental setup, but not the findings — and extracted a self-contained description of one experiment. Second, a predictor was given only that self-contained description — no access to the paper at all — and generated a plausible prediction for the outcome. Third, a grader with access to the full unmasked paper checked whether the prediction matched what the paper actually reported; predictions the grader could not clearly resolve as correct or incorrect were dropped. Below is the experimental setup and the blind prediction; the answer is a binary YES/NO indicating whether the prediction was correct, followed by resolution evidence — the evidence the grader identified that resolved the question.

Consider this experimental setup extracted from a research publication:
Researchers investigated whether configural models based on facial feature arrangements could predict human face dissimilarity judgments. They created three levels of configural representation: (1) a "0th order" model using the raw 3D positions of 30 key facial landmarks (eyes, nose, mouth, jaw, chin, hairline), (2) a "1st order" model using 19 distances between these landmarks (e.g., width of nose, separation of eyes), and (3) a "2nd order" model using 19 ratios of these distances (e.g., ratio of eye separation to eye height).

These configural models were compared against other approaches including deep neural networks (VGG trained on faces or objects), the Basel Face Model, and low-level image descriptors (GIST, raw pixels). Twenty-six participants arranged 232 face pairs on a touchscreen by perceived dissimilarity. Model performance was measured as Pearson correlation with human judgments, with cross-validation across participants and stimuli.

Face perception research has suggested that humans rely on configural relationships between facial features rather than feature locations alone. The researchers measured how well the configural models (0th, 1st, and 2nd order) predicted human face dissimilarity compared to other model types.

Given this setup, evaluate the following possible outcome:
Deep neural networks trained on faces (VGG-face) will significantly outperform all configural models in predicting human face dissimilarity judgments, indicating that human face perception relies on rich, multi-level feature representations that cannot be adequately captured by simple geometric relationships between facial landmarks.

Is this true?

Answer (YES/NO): YES